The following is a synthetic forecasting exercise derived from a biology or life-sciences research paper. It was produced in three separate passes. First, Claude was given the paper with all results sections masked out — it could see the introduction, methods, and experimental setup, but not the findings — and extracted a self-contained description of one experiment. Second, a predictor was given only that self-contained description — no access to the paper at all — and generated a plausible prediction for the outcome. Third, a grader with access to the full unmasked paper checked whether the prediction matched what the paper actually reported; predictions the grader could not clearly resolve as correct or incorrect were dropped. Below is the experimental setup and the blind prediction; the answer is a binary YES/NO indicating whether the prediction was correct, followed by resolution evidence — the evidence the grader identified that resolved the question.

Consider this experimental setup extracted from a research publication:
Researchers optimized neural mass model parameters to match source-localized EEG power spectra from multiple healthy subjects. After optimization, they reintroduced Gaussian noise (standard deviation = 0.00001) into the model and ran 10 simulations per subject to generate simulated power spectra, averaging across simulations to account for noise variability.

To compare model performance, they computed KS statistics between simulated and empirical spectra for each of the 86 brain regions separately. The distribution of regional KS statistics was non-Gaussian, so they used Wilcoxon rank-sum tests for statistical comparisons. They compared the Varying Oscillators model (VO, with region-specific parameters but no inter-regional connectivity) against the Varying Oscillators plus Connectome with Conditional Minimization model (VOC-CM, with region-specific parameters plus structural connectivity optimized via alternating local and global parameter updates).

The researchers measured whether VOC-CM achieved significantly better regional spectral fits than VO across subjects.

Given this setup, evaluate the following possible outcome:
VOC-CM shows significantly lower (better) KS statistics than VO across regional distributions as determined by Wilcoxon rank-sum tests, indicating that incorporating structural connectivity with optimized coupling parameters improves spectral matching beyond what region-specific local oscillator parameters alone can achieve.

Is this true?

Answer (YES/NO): NO